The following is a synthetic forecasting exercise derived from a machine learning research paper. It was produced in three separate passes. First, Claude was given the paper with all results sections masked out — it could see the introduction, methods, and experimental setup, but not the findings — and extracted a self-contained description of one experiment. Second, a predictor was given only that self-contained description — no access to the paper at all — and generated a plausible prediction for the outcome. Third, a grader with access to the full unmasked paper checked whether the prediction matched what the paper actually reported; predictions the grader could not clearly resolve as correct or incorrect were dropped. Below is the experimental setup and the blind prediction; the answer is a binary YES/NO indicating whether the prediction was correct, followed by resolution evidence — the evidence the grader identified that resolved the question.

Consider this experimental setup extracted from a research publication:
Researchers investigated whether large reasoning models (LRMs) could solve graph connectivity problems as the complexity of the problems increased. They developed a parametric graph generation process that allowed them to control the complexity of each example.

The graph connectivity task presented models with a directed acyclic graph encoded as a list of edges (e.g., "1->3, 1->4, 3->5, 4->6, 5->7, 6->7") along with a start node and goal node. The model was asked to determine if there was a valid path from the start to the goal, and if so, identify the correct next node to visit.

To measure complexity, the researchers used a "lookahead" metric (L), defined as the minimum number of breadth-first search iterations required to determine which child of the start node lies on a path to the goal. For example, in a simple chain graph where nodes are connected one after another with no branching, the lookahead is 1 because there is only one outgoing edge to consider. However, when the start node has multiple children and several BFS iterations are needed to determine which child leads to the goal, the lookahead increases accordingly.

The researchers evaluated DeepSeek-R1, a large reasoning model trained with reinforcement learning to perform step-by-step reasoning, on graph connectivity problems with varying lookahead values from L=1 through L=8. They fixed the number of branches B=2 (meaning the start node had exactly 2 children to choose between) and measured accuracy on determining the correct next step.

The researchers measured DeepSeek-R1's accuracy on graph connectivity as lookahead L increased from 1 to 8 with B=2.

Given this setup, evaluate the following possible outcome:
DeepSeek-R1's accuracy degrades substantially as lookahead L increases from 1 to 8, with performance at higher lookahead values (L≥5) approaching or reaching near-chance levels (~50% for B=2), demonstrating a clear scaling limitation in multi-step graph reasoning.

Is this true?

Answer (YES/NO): NO